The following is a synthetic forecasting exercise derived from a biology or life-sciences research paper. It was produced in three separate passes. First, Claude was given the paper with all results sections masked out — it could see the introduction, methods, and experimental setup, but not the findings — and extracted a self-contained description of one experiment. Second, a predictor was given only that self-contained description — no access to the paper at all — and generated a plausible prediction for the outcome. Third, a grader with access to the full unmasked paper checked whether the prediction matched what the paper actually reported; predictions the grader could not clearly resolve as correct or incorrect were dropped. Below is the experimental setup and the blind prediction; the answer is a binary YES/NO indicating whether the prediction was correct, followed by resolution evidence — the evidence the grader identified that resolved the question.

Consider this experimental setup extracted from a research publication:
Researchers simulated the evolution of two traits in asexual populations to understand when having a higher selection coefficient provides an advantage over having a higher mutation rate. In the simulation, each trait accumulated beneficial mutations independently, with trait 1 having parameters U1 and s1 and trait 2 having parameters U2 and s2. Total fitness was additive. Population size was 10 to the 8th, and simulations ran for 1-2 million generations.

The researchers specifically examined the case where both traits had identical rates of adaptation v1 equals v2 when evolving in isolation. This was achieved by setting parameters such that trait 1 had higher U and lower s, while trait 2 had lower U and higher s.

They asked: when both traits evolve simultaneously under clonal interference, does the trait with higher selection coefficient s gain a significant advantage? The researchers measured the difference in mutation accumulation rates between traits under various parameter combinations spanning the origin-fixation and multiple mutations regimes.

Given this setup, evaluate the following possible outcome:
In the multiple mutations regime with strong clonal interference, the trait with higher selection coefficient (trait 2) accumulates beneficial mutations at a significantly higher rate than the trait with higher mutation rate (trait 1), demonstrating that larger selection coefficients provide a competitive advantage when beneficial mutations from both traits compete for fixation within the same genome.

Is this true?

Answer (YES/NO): NO